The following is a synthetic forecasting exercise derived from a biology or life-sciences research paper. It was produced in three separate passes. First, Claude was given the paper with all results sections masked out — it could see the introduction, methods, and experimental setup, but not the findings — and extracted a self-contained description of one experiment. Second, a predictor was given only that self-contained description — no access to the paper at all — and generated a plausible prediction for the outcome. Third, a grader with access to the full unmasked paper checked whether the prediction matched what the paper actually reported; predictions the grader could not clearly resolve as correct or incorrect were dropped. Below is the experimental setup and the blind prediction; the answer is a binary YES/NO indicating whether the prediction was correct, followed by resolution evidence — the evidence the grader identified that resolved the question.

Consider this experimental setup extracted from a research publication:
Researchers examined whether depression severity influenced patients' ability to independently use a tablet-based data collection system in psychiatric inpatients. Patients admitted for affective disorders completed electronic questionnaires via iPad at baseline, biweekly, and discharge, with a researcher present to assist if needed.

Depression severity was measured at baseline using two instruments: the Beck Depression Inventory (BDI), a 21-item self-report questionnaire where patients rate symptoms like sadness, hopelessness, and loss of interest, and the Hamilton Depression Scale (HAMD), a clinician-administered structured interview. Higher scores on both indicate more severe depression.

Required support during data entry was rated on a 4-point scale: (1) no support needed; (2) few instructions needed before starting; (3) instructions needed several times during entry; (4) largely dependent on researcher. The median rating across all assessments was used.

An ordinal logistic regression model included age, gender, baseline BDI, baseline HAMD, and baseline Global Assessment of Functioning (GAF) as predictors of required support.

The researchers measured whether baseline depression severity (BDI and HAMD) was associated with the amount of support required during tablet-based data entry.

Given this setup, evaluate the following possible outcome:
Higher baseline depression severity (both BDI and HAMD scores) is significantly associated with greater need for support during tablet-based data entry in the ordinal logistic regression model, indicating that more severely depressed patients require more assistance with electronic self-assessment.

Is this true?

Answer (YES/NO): NO